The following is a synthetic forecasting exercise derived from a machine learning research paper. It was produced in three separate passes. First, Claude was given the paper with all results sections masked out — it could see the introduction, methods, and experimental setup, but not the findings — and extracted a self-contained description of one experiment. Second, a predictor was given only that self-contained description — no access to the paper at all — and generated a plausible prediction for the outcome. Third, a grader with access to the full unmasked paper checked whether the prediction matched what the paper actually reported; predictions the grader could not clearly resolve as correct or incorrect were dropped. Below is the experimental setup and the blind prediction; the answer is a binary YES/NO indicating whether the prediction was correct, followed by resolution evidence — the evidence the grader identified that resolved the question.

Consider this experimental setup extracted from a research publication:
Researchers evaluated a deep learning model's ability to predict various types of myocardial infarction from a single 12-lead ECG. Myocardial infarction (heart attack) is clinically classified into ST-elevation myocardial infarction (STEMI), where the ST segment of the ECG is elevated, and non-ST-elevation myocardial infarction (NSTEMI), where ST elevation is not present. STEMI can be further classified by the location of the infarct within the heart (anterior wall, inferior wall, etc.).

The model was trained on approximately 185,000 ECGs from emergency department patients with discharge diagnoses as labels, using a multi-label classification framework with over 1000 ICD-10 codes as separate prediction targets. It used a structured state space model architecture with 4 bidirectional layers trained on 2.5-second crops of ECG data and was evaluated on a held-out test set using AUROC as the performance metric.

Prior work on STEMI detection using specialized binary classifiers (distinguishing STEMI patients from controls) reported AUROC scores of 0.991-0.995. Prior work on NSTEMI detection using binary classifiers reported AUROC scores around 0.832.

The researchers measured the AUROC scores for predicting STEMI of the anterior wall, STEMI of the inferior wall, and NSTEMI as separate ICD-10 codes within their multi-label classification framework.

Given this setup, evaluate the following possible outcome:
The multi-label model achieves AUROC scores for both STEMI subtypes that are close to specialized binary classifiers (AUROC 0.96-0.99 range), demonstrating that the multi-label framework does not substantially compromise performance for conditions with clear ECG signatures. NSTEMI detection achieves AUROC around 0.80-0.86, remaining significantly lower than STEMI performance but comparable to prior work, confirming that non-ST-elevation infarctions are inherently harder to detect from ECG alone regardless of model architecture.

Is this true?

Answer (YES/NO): NO